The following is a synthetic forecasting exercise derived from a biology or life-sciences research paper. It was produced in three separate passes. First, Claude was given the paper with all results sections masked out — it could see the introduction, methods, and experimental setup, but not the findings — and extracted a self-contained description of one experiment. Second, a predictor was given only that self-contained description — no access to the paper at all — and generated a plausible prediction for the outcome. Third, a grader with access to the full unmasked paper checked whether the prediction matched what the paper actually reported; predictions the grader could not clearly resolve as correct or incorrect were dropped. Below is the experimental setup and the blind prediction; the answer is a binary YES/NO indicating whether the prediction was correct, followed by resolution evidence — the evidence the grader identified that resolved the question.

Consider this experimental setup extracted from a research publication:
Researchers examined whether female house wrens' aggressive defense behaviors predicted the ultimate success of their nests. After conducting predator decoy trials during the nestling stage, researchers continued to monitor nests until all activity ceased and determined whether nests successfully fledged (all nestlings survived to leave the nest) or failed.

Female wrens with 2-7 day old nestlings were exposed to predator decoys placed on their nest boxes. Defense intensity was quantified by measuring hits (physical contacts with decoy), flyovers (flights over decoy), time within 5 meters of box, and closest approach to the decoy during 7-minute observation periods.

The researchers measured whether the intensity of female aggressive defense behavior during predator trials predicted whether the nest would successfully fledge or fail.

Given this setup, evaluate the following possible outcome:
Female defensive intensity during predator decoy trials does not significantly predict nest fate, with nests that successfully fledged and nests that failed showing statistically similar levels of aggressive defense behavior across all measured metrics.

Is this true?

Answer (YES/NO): YES